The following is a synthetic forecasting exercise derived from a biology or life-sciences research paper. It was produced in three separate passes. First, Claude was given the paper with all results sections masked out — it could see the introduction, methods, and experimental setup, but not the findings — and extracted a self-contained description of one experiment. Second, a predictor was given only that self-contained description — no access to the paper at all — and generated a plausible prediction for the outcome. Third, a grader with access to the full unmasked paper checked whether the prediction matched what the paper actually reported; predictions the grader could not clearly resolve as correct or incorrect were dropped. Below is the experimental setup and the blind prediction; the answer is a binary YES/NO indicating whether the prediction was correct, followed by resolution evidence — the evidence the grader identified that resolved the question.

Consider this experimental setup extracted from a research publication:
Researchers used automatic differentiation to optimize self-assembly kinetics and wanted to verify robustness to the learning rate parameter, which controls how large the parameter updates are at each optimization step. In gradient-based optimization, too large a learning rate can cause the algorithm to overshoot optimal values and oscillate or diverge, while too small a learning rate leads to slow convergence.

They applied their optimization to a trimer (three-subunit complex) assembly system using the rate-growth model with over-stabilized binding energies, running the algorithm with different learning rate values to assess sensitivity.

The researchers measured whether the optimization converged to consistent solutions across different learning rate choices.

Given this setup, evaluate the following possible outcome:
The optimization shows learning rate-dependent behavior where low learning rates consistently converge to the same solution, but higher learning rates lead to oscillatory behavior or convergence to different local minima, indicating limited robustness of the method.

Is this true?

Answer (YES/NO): NO